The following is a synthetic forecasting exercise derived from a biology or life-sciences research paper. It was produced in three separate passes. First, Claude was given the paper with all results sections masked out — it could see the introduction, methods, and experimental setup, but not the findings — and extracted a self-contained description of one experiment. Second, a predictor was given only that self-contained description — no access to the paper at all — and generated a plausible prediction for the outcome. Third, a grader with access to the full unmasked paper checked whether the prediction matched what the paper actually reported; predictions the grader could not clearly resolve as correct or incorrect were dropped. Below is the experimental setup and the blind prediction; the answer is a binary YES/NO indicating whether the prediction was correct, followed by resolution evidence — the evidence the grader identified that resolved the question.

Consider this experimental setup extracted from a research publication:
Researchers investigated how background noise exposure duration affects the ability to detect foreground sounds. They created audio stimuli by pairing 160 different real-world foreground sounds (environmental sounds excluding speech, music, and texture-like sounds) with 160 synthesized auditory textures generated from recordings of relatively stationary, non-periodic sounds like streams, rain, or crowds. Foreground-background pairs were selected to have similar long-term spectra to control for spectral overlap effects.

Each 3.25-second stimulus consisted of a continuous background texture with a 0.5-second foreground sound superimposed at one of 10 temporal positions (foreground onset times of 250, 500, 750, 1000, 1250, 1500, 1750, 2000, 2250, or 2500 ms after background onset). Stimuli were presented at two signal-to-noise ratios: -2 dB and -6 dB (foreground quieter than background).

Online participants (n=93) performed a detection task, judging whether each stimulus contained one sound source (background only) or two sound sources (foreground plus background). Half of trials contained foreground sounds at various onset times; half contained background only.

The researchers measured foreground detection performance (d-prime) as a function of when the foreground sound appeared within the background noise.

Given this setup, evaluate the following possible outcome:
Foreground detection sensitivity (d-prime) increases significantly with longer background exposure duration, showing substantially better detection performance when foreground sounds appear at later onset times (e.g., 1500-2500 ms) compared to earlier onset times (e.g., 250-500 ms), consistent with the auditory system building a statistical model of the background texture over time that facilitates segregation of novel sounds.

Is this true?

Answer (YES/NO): YES